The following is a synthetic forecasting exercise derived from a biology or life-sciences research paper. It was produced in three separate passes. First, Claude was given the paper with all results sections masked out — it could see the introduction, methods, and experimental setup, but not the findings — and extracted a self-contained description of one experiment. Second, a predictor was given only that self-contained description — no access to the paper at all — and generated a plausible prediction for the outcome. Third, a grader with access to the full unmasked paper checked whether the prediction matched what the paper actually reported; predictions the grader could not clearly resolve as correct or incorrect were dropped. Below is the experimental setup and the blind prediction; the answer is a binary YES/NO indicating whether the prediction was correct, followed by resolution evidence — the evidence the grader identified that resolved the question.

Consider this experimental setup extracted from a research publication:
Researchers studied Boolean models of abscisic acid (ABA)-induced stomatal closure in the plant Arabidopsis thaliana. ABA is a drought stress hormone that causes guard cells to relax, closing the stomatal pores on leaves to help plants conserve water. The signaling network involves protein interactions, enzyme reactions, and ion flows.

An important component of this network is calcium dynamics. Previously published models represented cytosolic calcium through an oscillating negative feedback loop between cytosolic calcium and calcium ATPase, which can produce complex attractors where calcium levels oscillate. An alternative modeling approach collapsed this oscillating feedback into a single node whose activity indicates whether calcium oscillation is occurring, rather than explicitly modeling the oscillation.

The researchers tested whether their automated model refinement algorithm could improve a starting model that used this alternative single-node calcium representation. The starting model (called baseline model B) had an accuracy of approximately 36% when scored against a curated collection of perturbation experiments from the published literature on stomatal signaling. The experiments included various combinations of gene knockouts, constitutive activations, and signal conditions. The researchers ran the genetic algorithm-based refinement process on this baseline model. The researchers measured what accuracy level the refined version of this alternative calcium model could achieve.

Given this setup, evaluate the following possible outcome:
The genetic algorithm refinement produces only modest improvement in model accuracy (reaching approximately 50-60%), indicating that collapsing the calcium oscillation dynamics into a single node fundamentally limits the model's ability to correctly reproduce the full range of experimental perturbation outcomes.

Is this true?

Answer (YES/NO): NO